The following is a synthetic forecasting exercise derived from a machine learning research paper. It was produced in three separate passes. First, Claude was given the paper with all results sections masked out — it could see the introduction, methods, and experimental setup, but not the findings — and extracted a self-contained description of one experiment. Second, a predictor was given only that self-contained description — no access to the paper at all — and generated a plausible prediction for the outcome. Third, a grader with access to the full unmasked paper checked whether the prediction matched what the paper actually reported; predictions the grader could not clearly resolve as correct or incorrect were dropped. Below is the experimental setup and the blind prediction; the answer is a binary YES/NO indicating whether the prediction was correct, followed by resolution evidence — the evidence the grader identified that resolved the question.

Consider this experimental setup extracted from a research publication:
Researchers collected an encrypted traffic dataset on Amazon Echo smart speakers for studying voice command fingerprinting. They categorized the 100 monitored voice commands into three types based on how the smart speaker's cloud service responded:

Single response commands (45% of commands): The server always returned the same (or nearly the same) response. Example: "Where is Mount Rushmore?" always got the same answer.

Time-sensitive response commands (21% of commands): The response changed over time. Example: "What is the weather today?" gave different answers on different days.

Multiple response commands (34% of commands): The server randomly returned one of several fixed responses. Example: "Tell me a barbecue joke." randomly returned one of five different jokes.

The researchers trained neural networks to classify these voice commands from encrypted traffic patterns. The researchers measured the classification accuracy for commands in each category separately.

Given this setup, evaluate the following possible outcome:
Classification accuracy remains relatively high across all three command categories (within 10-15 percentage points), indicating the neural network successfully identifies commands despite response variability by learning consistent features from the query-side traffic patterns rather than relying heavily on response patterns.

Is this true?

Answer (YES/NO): NO